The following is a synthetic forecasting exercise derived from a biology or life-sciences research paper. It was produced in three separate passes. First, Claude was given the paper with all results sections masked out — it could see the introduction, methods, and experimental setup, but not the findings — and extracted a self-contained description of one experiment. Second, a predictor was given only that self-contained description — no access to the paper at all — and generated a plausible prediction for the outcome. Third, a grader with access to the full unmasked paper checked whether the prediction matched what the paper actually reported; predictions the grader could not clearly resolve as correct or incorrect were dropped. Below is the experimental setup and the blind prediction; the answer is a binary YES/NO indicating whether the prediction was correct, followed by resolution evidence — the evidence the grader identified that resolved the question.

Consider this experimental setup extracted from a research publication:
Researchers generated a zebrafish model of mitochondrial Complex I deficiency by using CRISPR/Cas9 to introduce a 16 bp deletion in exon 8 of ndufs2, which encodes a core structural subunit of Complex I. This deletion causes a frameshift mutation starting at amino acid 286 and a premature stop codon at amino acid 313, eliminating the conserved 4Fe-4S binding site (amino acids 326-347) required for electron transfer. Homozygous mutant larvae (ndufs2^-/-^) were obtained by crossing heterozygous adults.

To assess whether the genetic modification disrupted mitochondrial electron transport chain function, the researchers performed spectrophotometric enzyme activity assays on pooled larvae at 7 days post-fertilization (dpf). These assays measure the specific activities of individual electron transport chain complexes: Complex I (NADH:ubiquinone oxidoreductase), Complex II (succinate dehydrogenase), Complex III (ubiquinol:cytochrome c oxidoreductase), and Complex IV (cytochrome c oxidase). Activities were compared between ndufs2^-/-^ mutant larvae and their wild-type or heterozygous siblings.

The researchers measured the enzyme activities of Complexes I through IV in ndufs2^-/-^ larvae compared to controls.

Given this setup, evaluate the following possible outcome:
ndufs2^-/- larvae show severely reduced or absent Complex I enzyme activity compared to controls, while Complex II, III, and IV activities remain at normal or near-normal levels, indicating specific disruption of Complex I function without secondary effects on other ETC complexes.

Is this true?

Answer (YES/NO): YES